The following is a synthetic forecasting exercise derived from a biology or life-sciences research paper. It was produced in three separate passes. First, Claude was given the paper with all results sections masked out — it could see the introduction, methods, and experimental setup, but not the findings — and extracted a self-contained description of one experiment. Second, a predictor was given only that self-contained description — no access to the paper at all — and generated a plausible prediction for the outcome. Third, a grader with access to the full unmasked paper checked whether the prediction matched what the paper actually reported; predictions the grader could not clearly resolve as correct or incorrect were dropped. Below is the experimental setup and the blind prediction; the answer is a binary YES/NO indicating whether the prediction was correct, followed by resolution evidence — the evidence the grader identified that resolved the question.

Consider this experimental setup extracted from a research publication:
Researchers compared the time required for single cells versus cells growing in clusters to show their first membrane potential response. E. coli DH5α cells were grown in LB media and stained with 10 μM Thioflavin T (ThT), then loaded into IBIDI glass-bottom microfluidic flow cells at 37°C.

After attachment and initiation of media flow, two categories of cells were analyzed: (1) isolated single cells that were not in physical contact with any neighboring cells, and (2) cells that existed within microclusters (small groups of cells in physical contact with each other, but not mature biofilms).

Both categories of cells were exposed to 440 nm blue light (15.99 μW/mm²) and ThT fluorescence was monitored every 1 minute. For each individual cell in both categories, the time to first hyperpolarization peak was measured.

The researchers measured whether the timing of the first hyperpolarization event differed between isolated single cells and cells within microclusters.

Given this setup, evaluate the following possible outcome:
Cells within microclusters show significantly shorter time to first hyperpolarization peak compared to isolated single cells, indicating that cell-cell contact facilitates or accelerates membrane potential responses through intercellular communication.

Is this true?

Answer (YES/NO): YES